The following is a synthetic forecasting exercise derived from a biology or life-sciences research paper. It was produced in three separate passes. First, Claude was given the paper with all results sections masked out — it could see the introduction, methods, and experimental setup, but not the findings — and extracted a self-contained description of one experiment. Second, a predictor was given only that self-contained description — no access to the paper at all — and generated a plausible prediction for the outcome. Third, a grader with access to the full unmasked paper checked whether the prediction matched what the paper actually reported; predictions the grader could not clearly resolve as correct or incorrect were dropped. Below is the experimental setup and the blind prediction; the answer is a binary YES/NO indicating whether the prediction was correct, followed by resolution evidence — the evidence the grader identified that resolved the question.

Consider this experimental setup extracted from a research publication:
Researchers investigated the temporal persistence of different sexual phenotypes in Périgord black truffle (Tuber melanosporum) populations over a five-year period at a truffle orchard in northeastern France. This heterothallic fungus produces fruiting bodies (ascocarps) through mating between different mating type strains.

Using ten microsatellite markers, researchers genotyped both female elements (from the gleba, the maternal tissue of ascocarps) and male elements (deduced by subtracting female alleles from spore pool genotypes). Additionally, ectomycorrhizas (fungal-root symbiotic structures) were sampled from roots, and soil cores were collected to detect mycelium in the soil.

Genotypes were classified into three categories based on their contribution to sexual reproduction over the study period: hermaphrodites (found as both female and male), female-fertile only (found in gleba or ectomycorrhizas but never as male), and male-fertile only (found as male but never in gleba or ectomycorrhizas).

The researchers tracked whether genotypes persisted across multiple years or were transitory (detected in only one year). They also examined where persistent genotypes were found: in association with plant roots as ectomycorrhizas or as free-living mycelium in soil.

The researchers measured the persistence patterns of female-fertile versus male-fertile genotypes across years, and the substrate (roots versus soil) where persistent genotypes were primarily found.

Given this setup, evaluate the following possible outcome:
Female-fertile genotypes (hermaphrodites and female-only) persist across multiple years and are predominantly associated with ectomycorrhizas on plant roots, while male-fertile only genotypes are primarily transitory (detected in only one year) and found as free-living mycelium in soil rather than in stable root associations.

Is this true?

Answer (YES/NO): NO